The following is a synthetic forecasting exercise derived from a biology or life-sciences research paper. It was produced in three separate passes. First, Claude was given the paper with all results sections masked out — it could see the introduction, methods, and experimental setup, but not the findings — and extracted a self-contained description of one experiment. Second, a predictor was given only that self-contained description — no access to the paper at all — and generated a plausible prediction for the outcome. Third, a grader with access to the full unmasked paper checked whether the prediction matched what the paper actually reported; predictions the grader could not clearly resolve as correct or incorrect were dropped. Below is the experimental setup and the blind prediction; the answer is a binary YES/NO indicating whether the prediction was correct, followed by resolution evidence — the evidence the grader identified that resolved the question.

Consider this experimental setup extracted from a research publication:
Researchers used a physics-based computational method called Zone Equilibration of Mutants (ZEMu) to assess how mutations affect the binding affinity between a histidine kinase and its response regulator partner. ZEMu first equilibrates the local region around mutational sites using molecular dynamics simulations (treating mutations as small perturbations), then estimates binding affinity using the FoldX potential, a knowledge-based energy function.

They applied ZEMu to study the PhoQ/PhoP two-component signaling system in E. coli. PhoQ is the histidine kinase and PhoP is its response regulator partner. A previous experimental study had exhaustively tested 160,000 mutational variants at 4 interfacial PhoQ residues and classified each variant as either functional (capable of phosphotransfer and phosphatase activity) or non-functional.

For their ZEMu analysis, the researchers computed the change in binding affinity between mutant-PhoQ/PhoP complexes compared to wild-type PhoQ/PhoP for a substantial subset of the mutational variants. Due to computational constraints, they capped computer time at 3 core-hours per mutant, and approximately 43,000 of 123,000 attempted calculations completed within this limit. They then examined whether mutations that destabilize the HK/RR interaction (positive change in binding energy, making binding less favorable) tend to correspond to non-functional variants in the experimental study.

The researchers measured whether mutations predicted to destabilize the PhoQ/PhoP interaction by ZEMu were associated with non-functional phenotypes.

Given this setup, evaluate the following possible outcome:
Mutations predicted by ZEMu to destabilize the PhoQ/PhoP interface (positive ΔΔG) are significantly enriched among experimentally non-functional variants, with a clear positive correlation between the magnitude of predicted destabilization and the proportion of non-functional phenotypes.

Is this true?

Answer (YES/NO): YES